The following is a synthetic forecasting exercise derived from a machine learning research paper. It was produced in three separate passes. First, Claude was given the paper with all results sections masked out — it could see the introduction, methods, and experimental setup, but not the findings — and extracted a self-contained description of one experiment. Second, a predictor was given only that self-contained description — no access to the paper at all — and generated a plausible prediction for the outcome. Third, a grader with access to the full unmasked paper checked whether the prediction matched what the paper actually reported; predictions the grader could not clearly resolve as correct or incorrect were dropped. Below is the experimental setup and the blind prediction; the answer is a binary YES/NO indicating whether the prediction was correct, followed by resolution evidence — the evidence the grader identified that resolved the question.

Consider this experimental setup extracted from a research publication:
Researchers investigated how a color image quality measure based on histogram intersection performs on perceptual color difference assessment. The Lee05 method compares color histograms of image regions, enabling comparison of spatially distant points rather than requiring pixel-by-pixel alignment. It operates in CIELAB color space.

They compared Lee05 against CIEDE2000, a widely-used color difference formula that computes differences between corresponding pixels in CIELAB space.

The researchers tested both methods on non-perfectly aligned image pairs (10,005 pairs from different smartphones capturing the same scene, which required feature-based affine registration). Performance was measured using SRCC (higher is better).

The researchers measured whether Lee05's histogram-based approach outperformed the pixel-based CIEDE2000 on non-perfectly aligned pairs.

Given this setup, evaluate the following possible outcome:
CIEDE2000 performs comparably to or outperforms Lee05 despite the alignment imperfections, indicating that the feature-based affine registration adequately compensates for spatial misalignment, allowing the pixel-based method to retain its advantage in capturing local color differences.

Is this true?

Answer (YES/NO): NO